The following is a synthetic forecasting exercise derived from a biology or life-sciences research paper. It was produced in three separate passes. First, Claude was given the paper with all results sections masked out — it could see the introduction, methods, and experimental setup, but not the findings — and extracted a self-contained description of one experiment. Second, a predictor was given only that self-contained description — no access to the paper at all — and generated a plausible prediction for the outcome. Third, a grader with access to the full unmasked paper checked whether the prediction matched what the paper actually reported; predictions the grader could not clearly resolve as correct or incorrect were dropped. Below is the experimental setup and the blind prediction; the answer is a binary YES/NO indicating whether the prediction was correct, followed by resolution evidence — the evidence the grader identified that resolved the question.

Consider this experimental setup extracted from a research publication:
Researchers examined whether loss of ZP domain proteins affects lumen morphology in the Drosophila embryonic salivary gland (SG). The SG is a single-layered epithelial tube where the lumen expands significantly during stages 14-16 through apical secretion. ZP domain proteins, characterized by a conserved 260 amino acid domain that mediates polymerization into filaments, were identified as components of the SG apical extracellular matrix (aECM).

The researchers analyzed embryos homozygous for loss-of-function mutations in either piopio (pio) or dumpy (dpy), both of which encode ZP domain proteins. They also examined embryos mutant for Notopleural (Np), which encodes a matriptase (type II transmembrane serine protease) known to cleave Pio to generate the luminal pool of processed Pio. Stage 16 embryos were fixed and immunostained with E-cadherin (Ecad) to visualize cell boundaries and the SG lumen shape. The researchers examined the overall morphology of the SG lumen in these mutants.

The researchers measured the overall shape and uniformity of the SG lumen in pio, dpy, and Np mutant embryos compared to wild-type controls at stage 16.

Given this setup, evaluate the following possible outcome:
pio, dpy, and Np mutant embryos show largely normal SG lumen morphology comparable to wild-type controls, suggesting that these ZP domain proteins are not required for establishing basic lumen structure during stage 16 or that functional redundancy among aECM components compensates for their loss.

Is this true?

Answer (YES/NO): NO